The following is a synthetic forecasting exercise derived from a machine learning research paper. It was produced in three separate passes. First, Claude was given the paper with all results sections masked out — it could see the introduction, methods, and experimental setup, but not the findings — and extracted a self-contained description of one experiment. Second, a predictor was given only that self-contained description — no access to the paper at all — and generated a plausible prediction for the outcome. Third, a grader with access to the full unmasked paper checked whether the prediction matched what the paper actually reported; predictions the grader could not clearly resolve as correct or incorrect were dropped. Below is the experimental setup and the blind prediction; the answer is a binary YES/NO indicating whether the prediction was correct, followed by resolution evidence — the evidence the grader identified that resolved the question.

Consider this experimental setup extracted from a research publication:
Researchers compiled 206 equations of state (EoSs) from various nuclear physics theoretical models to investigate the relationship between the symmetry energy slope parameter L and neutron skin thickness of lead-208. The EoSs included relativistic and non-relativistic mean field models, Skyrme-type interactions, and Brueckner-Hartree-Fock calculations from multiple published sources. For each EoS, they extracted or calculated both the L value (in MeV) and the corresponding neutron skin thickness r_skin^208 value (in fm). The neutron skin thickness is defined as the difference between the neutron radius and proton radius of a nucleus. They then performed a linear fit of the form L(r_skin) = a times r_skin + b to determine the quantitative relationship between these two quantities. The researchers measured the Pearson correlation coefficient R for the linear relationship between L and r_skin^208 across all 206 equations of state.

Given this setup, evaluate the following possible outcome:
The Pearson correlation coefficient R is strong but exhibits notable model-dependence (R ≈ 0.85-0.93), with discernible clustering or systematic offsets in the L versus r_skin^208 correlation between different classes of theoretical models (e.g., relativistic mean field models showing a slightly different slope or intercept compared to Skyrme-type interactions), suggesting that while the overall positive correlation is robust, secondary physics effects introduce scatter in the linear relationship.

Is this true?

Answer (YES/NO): NO